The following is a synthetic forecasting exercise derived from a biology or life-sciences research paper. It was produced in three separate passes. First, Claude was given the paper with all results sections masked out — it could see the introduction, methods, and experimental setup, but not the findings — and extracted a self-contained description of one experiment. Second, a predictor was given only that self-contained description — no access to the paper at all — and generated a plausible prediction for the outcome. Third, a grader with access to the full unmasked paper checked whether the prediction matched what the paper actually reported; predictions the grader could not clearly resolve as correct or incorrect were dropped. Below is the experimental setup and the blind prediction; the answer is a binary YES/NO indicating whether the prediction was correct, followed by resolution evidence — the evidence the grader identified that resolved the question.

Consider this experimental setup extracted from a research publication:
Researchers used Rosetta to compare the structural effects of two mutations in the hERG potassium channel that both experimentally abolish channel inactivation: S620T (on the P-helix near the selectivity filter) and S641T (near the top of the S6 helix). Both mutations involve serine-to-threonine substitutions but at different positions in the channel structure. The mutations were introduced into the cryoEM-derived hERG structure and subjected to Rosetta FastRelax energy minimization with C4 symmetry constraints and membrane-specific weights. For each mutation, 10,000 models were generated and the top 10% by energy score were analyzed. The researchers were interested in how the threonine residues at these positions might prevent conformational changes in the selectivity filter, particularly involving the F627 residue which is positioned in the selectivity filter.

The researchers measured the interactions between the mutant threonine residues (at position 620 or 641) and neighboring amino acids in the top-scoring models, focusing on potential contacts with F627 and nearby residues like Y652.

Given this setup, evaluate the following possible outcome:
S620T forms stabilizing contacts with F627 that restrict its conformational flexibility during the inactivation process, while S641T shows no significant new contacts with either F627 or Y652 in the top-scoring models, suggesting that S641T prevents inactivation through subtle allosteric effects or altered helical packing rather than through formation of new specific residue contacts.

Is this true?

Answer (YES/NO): NO